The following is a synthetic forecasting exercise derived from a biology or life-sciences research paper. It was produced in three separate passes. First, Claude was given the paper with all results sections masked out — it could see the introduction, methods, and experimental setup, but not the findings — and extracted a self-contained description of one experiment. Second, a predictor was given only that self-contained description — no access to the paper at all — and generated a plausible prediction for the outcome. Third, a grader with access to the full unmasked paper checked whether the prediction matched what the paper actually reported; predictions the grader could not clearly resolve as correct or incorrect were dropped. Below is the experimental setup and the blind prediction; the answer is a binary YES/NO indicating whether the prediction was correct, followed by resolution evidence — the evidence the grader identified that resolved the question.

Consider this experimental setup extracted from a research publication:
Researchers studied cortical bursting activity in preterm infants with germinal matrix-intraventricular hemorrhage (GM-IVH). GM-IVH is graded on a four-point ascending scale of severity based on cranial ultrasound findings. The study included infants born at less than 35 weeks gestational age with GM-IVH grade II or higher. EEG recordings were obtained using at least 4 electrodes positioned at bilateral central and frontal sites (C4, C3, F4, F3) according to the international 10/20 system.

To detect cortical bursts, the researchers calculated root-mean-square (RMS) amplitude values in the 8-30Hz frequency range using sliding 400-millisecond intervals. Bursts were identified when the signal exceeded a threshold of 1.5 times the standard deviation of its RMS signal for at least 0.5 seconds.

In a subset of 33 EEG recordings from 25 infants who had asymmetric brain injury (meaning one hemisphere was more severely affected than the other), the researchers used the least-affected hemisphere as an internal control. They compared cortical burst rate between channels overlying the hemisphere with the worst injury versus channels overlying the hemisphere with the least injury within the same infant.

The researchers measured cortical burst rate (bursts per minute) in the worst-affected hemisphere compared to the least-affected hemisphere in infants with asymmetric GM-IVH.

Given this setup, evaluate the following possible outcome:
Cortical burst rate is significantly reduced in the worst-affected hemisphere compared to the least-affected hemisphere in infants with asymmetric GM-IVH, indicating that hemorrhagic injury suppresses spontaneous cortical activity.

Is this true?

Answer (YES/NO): YES